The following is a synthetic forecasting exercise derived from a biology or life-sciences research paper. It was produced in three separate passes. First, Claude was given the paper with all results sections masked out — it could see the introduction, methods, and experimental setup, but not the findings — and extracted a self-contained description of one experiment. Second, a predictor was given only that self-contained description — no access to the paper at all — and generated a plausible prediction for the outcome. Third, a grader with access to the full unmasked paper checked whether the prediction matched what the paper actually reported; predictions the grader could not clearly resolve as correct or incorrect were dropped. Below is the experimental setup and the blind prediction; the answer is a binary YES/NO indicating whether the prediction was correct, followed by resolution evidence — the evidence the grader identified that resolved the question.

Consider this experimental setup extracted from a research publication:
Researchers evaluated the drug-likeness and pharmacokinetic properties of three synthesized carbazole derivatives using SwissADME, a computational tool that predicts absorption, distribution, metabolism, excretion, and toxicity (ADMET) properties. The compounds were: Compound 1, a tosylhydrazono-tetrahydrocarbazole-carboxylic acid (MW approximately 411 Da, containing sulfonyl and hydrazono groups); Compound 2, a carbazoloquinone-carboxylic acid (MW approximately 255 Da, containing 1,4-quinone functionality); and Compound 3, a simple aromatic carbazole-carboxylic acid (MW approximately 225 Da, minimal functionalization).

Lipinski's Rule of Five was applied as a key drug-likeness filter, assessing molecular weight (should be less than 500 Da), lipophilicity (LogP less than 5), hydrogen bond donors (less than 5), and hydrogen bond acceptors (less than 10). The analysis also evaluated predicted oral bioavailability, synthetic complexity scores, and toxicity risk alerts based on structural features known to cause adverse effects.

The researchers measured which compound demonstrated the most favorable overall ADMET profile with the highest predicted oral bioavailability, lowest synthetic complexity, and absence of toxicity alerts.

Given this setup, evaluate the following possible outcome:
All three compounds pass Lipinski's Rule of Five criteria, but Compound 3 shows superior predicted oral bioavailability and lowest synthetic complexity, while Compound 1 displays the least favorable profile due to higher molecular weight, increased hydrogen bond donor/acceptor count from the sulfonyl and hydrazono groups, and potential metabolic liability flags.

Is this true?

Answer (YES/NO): NO